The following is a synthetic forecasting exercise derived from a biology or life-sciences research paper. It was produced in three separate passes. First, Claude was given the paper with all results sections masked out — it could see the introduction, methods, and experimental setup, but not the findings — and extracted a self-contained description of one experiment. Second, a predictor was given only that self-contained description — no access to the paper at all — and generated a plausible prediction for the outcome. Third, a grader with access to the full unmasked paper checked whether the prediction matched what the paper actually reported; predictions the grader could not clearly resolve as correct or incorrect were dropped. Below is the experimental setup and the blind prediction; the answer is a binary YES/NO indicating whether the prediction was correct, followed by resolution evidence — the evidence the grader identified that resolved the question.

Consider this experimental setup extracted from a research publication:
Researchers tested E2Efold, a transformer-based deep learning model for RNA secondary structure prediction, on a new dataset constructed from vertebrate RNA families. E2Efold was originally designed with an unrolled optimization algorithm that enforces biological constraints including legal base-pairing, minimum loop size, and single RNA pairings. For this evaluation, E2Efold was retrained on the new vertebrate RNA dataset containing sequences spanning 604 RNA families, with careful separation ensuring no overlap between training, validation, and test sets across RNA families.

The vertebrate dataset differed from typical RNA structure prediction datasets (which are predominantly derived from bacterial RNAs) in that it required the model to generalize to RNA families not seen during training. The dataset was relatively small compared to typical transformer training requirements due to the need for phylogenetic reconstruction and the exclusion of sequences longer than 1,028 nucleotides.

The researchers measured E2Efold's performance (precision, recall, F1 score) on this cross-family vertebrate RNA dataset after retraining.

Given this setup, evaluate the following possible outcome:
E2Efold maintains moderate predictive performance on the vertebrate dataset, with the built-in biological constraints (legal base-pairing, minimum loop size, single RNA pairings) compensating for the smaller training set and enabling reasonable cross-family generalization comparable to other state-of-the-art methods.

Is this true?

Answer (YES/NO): NO